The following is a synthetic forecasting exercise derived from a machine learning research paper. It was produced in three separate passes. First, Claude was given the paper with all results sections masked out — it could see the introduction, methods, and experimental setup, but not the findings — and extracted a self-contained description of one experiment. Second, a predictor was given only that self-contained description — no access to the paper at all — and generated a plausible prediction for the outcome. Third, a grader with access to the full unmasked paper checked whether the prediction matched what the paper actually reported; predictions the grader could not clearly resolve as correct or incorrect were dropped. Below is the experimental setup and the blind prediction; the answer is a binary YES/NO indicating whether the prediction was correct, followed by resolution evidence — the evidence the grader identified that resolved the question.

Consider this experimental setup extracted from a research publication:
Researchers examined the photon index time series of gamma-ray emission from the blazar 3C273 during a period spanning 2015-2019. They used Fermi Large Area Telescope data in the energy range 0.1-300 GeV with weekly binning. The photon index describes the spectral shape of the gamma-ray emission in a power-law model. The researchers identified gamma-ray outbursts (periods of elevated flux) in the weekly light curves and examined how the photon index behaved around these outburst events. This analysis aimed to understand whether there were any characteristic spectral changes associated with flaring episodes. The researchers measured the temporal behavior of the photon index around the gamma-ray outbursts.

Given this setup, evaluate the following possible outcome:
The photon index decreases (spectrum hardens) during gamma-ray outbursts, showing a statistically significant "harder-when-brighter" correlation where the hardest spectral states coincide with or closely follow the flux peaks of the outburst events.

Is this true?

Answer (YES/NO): NO